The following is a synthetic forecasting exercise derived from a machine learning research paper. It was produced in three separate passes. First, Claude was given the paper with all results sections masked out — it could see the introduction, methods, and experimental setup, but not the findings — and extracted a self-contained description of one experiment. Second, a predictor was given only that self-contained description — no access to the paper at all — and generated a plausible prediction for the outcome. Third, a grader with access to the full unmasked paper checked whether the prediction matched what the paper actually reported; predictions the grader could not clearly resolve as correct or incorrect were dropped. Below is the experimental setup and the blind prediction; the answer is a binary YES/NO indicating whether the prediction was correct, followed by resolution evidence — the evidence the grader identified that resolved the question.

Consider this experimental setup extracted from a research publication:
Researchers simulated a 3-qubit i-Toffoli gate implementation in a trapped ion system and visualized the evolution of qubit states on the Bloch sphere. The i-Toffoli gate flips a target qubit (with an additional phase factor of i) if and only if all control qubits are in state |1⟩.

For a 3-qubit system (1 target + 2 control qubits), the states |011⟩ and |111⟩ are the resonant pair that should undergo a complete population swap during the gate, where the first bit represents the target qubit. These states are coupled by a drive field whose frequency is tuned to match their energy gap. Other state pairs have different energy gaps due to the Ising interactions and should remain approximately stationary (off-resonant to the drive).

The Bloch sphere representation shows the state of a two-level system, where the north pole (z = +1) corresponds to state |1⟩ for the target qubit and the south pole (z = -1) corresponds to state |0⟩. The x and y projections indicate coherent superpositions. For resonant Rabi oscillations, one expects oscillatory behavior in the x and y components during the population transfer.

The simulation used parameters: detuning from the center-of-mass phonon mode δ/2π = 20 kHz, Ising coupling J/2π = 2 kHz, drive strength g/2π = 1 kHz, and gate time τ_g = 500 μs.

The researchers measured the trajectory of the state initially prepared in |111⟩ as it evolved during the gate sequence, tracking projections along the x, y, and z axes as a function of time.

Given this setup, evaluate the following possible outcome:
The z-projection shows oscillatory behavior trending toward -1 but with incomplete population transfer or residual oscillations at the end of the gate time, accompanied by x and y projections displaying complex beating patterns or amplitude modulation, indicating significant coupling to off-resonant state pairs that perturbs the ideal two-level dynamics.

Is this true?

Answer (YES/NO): NO